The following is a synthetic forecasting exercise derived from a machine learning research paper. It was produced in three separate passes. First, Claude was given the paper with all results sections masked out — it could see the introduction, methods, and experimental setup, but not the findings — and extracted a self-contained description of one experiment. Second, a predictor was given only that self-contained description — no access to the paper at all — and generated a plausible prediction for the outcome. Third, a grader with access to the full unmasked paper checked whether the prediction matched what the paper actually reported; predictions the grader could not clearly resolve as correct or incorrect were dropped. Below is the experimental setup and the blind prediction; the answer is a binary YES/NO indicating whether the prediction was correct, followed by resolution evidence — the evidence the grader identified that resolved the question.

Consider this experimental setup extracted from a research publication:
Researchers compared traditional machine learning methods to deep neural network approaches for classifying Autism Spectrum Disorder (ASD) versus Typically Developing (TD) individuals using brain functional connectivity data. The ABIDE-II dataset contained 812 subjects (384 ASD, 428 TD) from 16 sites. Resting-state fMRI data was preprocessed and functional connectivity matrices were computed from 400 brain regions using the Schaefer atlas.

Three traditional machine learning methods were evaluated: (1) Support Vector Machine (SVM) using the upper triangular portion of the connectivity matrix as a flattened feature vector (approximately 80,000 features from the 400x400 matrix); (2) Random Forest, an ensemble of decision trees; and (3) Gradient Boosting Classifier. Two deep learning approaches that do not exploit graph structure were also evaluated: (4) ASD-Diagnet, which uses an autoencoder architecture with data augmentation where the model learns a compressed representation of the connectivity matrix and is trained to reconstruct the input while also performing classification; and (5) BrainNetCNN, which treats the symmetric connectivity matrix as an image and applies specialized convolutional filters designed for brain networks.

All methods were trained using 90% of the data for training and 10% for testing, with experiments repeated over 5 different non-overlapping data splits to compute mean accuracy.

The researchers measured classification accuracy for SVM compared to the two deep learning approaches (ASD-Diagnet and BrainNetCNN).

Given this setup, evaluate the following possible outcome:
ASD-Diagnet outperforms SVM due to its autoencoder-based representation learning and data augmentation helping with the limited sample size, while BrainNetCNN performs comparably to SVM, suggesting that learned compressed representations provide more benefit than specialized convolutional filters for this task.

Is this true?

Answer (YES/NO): NO